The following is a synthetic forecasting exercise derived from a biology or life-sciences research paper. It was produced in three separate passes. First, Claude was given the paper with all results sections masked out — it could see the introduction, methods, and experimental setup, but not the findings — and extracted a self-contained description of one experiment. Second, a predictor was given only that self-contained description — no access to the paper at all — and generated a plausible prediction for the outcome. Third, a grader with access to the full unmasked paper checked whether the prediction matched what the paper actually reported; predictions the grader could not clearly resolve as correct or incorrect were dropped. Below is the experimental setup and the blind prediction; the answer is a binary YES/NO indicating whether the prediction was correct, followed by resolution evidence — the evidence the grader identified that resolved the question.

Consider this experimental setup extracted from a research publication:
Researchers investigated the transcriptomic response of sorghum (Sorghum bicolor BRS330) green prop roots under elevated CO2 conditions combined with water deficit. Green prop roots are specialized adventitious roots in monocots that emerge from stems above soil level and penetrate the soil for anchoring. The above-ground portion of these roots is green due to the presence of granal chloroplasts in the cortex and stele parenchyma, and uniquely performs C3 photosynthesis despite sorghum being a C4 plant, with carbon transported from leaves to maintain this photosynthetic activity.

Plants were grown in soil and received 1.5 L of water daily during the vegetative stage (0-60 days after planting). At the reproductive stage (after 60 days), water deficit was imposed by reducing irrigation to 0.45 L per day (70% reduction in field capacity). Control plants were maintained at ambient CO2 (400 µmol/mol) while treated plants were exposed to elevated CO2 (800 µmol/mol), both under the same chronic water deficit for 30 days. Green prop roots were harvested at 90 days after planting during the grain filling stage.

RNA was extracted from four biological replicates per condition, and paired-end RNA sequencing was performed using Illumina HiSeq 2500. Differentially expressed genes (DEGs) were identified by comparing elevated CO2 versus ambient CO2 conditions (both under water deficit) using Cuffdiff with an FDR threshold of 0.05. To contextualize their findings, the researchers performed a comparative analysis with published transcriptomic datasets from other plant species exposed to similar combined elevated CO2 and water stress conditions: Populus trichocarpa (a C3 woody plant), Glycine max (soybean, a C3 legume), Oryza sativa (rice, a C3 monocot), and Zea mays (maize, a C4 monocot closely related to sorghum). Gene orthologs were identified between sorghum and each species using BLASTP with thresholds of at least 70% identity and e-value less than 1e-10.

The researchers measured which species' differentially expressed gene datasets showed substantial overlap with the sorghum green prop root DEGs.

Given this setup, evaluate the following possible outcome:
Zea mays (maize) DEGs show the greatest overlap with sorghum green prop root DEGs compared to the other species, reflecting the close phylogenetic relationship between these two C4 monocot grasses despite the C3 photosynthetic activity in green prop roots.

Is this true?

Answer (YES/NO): NO